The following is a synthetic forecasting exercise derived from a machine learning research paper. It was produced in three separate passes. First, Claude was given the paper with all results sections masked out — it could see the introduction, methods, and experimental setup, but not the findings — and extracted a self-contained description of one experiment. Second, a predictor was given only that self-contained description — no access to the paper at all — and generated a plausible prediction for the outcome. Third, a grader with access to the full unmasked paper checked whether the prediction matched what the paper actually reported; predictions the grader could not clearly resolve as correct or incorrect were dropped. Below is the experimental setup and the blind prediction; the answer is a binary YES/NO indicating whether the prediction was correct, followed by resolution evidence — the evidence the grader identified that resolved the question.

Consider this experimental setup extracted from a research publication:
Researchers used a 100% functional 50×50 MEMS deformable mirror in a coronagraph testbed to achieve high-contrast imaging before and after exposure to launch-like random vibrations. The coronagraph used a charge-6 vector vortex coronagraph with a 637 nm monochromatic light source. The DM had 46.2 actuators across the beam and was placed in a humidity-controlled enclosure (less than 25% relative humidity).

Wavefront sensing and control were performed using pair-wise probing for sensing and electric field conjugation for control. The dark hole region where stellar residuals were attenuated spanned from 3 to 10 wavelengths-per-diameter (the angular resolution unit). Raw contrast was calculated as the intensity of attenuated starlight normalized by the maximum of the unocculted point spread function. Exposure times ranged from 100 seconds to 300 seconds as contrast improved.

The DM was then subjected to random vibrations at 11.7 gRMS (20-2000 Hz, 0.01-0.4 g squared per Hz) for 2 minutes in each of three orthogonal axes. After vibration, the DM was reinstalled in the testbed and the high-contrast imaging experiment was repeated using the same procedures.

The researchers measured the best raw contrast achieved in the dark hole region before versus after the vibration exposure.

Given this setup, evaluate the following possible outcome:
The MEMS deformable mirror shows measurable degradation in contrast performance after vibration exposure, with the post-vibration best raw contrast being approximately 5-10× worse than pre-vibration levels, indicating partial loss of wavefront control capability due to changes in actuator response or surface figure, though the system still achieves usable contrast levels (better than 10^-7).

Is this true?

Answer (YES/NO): NO